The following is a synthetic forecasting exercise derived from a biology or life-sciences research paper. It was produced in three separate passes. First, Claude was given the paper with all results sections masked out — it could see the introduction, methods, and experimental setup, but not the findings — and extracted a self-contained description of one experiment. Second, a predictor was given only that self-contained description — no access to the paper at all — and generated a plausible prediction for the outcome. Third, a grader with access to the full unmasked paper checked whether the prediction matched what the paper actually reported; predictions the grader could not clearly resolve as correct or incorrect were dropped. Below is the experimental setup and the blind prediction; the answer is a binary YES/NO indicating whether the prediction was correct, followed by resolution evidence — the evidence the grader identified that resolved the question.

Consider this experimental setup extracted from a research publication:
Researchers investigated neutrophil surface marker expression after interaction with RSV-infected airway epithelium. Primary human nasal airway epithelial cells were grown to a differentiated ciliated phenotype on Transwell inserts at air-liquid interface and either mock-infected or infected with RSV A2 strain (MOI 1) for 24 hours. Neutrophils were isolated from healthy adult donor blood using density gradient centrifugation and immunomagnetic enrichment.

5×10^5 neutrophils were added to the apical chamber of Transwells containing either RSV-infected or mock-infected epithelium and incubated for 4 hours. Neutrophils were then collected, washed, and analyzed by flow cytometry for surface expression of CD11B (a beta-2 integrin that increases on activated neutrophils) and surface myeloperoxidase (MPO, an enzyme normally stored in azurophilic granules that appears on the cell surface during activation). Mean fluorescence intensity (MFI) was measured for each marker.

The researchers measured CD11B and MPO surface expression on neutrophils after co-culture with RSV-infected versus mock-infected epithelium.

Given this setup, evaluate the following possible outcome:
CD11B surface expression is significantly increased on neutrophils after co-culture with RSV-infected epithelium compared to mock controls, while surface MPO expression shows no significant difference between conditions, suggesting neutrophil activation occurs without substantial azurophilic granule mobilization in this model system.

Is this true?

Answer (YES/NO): NO